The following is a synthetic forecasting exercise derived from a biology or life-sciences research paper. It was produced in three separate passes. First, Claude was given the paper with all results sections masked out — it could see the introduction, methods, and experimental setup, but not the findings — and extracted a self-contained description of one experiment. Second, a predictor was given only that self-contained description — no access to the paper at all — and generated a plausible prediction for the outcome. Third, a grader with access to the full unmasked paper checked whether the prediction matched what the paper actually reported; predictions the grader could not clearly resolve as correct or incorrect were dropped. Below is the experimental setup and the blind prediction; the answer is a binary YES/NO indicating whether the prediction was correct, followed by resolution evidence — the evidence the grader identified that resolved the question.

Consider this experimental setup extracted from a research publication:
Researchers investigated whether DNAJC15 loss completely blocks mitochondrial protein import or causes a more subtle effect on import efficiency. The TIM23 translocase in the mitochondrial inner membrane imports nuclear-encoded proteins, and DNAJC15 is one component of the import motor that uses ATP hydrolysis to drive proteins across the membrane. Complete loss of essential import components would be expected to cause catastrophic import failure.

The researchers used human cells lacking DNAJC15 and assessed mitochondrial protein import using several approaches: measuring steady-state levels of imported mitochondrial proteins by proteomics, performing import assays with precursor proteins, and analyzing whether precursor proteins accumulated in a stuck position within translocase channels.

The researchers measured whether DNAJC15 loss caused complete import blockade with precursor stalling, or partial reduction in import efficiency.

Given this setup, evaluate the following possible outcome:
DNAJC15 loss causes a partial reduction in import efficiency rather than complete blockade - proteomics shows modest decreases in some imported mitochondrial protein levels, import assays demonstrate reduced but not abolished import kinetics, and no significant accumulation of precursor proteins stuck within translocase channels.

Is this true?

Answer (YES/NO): NO